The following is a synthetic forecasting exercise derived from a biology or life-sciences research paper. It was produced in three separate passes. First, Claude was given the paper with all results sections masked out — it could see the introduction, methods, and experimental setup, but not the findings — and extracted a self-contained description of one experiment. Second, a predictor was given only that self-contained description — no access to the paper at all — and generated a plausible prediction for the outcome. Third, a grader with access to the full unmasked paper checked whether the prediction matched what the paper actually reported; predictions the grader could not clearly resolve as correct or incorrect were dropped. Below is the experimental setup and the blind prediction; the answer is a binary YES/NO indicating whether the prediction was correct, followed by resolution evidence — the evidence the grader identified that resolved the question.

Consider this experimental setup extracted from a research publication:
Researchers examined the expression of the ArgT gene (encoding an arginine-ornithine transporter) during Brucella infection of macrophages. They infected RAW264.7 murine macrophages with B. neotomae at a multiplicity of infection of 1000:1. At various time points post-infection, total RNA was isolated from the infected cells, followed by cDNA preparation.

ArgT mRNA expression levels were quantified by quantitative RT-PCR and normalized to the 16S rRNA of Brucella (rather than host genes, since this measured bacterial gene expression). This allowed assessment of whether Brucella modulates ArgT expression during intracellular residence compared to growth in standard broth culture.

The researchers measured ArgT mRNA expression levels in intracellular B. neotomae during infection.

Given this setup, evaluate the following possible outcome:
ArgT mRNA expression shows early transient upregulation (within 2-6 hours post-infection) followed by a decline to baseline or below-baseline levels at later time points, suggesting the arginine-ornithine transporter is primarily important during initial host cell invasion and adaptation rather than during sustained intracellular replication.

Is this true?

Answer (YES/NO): NO